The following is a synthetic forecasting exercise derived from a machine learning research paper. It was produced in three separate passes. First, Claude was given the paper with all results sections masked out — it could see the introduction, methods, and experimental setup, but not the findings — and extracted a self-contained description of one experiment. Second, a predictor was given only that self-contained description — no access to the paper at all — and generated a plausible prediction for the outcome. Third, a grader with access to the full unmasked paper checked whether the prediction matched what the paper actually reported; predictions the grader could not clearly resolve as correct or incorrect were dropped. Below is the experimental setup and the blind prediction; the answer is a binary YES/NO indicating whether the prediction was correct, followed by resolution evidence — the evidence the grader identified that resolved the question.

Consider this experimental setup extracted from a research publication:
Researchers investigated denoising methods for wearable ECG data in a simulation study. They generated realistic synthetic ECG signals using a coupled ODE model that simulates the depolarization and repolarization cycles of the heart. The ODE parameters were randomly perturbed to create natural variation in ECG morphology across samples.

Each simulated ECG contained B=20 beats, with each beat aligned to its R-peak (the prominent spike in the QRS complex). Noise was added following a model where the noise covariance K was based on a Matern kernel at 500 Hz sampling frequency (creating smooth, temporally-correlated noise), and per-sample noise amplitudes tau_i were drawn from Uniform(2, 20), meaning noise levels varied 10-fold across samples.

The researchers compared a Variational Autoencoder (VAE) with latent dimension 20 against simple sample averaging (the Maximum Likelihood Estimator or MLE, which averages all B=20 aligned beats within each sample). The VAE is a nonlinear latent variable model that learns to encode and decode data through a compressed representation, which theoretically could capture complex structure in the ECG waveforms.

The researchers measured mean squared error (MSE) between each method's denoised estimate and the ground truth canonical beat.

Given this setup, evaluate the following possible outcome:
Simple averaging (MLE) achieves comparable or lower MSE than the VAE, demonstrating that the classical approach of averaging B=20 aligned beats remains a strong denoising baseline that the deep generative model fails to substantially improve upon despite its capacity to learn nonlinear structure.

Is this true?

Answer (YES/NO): YES